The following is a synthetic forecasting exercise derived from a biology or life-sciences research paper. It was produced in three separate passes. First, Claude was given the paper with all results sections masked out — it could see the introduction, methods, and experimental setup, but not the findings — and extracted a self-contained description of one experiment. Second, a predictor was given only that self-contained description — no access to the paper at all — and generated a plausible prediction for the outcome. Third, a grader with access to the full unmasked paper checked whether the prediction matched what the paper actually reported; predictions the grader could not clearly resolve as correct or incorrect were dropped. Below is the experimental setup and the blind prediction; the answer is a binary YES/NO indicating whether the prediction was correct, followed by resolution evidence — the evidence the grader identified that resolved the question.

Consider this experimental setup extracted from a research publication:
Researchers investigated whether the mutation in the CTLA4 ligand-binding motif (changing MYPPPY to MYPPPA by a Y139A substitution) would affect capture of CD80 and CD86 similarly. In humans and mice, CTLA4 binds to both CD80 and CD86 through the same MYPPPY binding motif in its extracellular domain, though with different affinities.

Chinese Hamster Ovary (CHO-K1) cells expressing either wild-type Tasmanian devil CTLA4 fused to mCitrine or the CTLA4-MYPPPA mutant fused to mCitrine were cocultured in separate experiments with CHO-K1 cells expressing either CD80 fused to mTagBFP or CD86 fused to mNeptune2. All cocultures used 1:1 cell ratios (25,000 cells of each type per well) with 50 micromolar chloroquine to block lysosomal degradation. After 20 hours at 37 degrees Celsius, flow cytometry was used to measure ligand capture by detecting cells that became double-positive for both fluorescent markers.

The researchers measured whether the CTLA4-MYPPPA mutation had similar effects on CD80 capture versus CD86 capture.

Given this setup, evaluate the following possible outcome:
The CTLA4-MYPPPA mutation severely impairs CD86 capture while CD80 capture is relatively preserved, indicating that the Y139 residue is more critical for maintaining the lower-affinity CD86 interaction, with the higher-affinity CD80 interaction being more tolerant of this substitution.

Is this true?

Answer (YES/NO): NO